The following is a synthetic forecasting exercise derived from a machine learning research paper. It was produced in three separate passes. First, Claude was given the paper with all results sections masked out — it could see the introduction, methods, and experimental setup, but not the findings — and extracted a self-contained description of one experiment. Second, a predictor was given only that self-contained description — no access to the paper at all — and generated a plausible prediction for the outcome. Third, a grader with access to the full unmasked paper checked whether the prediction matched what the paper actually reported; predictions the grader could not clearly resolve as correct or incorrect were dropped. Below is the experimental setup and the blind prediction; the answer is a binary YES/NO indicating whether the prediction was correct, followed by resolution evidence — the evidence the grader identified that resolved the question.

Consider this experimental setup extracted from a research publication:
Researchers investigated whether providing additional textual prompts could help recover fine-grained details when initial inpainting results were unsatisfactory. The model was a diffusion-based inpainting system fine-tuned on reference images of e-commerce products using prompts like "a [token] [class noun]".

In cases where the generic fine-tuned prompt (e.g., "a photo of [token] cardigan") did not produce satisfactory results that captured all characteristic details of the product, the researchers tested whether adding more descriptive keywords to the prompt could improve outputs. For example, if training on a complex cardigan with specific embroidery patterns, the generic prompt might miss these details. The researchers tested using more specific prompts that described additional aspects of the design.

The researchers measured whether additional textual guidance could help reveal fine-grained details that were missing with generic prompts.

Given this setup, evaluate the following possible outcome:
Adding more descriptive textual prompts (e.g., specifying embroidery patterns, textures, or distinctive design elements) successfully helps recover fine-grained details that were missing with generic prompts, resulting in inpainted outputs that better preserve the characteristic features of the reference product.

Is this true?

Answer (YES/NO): YES